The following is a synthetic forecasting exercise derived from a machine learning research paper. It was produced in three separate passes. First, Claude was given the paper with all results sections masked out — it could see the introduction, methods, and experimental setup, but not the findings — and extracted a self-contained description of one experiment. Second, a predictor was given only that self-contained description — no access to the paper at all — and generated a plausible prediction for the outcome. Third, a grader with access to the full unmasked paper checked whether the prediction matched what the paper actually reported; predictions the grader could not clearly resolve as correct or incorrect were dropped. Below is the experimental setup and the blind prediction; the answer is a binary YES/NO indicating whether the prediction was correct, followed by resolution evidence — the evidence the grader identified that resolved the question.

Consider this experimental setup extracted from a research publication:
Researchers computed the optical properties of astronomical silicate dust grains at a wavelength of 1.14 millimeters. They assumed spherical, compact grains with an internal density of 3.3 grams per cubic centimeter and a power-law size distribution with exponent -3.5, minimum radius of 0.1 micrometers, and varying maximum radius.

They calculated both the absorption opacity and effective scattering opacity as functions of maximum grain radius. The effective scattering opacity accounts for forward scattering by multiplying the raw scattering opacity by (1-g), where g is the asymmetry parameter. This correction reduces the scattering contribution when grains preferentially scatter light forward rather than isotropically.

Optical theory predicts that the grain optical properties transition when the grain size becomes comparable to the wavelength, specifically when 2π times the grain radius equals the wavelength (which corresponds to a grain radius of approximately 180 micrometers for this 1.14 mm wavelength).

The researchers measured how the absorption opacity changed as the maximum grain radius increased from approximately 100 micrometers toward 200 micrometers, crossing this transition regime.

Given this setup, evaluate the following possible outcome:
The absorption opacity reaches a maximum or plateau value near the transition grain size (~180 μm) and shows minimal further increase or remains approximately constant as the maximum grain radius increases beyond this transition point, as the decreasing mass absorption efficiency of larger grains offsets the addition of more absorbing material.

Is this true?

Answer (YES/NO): NO